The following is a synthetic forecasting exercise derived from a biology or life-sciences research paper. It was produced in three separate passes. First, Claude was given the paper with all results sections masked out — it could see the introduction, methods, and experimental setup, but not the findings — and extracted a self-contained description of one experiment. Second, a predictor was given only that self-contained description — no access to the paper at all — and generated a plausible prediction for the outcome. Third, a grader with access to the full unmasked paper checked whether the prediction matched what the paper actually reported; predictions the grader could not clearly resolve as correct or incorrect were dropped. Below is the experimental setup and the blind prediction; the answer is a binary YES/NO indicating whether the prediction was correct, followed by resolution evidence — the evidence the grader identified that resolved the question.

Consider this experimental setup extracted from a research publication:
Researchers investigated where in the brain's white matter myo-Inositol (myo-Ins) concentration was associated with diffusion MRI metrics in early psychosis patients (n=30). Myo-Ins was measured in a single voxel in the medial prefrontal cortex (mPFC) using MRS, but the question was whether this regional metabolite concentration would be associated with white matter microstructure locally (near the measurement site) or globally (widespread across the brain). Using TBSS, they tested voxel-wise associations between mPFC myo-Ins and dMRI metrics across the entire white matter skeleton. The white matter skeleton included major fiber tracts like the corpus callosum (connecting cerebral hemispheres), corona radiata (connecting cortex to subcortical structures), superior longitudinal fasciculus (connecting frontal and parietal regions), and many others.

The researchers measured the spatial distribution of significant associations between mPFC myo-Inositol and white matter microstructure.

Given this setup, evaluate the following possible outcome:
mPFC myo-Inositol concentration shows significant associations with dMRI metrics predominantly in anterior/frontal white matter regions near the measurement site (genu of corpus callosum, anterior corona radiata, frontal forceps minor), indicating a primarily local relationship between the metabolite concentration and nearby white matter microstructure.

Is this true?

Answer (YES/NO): YES